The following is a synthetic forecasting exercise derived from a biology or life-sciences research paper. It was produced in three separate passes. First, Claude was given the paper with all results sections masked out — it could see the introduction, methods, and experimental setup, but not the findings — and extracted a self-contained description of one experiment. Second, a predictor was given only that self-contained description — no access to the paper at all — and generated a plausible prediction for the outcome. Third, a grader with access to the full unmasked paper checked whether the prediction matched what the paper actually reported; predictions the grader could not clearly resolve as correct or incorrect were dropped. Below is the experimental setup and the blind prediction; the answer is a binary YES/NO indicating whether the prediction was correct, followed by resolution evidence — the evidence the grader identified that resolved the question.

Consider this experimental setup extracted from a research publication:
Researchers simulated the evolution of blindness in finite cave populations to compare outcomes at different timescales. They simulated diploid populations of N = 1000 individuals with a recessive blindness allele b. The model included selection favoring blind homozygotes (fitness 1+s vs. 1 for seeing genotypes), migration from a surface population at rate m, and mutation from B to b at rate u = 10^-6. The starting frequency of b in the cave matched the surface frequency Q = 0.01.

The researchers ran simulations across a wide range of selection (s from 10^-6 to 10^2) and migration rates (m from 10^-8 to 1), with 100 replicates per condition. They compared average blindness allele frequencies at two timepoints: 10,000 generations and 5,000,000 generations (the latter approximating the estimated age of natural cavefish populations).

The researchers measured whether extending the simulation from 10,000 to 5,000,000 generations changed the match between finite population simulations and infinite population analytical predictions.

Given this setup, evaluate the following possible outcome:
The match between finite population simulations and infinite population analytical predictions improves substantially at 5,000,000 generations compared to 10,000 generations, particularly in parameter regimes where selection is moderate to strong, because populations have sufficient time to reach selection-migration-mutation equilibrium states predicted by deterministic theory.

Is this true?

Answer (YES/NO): YES